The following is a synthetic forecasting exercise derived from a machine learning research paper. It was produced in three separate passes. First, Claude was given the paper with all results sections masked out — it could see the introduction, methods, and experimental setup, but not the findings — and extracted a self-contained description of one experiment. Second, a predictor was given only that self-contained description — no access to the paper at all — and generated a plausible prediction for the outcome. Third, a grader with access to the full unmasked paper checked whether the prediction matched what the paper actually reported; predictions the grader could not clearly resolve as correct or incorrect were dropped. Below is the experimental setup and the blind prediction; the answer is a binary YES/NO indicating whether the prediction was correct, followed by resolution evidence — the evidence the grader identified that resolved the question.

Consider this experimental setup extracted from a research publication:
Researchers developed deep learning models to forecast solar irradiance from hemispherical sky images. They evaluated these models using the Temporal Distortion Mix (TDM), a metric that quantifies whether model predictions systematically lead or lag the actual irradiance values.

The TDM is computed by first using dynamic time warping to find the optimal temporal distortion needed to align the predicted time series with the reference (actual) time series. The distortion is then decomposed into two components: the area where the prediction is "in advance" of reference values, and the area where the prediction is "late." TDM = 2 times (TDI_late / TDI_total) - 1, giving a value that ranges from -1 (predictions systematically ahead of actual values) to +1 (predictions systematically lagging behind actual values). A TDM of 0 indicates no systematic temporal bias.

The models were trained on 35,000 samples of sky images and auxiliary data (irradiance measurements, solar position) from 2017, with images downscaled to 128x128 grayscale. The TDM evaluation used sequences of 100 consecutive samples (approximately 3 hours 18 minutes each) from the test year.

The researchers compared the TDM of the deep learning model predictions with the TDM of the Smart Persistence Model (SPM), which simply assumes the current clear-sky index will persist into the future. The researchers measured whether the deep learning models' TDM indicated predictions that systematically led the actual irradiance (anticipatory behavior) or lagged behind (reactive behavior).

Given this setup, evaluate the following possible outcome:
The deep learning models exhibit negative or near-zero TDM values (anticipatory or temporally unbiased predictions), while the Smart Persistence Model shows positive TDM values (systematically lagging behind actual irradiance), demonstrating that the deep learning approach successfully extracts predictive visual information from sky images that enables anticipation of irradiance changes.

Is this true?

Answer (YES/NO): NO